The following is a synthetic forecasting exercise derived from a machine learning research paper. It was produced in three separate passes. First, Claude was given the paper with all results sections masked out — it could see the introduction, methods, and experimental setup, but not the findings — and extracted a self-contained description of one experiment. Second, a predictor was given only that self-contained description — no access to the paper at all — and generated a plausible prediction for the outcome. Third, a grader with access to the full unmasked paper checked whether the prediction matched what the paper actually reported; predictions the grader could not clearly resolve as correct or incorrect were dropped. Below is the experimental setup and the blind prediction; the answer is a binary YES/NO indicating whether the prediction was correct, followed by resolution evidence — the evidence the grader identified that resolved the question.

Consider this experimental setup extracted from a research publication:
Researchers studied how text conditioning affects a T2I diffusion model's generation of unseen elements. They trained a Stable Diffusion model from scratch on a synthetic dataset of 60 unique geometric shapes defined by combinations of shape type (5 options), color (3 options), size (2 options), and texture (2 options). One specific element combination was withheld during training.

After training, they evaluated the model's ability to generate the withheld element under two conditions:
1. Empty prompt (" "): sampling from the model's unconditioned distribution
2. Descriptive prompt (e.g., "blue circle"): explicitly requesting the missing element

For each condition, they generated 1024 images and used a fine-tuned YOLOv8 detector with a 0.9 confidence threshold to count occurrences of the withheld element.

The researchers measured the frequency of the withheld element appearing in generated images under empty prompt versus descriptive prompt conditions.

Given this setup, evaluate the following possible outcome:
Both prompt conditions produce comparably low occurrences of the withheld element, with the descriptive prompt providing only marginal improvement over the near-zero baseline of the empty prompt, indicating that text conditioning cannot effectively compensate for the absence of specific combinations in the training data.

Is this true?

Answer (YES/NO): NO